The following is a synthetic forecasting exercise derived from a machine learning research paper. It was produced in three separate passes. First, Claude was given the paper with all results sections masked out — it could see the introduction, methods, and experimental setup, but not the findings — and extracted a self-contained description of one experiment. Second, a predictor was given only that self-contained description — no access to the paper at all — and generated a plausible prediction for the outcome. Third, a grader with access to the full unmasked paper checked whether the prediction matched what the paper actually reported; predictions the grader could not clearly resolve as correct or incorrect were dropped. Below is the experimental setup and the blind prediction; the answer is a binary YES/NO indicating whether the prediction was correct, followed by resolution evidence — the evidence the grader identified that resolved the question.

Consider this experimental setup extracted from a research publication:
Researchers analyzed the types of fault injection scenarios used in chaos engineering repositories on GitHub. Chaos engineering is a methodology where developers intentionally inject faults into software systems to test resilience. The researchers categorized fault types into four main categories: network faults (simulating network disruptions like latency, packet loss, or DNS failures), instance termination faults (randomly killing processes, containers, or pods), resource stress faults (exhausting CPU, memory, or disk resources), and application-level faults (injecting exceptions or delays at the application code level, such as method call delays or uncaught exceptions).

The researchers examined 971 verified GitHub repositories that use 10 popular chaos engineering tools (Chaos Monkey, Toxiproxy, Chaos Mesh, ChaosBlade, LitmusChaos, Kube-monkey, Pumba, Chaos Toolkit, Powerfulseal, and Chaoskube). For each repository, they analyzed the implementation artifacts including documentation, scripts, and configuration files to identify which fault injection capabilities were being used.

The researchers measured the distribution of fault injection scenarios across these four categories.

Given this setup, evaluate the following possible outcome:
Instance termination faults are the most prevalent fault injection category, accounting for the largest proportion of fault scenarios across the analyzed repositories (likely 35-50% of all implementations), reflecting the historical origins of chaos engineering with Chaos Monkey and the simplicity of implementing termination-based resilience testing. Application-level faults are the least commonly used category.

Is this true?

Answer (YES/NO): NO